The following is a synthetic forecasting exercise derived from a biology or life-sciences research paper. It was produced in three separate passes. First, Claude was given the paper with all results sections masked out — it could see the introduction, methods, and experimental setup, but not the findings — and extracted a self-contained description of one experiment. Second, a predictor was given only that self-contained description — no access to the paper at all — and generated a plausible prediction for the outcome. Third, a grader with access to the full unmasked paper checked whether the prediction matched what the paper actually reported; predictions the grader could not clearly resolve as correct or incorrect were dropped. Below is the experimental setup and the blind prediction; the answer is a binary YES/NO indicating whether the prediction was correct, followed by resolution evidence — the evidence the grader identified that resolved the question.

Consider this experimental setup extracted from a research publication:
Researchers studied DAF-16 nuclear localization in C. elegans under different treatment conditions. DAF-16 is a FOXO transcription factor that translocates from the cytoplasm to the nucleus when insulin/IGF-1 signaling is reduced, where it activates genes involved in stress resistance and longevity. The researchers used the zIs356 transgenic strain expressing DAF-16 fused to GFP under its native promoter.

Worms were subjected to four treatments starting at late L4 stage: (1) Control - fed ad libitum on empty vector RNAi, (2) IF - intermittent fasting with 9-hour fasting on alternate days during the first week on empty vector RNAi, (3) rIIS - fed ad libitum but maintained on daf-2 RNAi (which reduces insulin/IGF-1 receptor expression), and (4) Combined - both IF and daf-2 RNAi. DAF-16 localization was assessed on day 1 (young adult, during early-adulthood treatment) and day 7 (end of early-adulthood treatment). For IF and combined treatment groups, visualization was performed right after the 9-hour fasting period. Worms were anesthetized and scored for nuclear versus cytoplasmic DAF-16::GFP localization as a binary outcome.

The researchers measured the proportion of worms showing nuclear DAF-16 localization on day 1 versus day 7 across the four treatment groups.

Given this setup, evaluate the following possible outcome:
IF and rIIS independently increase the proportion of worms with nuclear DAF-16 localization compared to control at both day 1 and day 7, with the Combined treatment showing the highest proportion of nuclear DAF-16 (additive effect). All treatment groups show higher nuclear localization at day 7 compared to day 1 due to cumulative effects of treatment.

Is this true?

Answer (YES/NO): NO